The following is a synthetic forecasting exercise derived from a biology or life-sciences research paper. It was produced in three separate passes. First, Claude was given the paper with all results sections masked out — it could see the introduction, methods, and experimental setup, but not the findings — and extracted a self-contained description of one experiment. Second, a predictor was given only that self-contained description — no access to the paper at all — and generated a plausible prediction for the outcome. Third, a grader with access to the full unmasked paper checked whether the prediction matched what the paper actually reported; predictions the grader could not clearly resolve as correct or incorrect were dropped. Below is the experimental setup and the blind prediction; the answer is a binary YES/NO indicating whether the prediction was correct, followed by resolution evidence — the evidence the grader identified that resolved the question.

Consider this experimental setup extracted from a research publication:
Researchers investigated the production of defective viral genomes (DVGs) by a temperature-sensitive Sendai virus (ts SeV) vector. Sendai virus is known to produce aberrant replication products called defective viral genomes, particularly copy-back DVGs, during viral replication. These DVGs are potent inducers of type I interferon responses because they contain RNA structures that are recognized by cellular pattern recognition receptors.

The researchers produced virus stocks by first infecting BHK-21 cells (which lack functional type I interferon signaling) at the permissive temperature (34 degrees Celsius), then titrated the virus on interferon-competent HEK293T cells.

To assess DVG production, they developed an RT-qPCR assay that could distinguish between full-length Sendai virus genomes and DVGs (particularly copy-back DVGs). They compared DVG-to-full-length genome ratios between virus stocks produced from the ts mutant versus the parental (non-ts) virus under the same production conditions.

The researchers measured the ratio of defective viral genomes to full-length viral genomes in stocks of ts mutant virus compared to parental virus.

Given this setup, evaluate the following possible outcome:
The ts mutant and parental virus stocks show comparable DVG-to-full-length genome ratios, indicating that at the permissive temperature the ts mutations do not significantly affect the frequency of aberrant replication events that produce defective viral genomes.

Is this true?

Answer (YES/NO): NO